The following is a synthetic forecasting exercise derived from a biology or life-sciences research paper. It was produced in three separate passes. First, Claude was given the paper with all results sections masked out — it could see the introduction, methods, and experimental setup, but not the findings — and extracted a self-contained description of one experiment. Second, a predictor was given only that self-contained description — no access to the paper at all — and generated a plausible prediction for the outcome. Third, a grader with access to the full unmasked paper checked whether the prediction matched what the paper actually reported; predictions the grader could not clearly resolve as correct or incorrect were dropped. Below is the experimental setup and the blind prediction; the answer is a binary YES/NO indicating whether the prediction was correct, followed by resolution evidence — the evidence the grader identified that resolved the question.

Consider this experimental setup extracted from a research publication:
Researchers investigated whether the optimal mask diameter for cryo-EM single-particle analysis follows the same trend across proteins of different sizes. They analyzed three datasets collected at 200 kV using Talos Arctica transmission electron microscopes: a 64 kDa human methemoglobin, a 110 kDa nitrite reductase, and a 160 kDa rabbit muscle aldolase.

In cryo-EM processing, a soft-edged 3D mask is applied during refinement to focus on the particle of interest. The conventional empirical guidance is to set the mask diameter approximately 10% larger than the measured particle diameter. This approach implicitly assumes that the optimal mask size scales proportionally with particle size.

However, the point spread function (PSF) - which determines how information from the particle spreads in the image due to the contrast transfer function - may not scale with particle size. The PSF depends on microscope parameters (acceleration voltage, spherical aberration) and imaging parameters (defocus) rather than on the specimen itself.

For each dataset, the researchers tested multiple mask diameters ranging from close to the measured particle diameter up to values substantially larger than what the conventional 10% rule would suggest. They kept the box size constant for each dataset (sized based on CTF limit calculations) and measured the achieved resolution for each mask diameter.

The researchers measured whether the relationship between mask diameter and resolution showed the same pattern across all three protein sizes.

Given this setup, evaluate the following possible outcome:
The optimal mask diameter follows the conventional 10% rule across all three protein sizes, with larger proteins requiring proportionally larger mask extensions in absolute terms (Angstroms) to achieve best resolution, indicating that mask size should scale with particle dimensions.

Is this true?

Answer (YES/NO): NO